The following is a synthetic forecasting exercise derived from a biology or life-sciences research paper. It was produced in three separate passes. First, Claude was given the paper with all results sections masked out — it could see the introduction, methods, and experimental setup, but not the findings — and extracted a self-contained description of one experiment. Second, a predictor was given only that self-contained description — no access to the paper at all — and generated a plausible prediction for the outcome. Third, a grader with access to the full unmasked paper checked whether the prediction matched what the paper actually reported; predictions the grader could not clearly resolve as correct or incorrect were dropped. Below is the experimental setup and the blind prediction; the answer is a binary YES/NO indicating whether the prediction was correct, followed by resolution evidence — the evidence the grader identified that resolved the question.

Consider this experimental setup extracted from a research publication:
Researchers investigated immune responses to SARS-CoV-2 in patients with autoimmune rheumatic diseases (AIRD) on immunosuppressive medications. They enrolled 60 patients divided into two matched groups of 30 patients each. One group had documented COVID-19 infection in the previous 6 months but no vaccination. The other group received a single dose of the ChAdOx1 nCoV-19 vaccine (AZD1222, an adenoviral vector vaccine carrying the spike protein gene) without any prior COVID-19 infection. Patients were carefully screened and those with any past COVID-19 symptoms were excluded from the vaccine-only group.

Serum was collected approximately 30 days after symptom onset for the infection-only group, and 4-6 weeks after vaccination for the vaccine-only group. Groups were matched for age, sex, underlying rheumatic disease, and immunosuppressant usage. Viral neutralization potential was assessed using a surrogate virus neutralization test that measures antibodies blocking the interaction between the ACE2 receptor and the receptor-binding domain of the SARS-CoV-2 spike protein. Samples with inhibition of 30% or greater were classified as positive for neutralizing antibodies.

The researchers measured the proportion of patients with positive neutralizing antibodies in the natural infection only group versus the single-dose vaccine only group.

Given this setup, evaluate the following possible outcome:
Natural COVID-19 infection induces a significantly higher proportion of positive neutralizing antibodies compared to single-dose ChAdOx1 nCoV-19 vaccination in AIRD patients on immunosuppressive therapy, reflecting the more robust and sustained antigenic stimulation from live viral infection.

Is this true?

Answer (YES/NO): NO